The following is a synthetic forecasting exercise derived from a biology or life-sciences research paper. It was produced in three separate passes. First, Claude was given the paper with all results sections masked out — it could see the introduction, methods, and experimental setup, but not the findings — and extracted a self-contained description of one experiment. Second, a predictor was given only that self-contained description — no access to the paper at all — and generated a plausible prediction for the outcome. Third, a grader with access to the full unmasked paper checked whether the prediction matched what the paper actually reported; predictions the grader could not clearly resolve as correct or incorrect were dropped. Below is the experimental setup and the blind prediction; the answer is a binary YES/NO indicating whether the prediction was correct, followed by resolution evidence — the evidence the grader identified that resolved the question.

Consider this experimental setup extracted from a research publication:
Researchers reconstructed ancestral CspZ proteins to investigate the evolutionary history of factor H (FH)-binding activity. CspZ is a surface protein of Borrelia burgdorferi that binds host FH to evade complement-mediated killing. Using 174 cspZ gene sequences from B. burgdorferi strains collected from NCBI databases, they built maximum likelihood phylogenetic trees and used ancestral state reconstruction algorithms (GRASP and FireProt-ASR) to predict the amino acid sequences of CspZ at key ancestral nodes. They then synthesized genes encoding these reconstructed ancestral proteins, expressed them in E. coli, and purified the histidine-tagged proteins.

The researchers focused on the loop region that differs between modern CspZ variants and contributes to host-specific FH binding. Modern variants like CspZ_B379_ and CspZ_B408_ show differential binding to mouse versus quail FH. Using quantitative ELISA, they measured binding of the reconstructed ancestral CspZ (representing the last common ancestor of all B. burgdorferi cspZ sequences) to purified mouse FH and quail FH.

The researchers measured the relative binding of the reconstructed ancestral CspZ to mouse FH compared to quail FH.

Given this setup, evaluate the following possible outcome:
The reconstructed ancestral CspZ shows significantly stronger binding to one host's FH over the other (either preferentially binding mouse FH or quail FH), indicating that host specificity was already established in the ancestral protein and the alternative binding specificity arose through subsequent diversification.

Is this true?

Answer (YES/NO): NO